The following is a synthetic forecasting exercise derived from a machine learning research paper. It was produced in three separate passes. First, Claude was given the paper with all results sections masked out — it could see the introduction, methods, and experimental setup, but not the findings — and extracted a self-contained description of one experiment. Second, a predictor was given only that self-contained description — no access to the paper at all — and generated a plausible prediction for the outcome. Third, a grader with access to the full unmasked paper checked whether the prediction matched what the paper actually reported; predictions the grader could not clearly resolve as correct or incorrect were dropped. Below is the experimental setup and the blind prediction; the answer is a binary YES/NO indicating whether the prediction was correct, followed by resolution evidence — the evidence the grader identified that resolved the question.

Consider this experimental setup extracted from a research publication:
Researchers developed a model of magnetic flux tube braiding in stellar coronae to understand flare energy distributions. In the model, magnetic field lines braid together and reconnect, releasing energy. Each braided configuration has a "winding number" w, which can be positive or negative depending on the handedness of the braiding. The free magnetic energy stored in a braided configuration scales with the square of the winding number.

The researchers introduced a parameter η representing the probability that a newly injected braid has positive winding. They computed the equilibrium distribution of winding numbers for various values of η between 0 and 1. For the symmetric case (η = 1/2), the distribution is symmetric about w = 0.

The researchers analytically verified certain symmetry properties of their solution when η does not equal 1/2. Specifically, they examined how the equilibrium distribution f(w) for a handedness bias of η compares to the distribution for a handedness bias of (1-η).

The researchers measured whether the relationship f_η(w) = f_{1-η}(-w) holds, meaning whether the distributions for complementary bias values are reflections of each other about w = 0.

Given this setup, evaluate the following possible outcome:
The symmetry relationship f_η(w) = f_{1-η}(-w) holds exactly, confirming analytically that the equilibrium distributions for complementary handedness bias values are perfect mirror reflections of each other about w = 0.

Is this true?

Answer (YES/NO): YES